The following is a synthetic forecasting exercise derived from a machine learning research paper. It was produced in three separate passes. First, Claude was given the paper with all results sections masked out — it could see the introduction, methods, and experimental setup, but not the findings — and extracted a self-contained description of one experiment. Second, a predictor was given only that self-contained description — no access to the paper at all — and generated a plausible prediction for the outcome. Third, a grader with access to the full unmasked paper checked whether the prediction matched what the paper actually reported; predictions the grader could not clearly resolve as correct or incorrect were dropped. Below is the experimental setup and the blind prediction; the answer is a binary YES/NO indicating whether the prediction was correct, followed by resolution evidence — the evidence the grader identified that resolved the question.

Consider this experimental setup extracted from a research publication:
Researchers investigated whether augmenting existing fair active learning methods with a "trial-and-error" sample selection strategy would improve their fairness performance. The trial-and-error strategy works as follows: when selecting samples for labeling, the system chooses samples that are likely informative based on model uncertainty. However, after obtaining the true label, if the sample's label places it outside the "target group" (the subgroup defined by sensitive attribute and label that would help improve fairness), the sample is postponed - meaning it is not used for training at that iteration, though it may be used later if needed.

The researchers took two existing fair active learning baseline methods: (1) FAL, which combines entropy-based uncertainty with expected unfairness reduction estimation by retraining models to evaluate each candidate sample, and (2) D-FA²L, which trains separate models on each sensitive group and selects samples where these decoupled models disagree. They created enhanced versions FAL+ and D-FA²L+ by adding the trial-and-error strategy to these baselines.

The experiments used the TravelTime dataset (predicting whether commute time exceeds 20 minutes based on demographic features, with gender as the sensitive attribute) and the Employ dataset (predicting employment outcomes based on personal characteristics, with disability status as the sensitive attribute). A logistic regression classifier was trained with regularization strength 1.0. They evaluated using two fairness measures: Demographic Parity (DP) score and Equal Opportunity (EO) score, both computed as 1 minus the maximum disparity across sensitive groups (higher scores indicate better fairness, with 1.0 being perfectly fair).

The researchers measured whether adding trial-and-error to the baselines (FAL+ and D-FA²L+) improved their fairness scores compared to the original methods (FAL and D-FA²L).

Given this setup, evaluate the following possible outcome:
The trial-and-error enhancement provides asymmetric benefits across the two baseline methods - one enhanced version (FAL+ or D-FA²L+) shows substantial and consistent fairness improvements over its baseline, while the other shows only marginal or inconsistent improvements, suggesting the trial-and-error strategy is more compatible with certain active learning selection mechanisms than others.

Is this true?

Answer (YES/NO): NO